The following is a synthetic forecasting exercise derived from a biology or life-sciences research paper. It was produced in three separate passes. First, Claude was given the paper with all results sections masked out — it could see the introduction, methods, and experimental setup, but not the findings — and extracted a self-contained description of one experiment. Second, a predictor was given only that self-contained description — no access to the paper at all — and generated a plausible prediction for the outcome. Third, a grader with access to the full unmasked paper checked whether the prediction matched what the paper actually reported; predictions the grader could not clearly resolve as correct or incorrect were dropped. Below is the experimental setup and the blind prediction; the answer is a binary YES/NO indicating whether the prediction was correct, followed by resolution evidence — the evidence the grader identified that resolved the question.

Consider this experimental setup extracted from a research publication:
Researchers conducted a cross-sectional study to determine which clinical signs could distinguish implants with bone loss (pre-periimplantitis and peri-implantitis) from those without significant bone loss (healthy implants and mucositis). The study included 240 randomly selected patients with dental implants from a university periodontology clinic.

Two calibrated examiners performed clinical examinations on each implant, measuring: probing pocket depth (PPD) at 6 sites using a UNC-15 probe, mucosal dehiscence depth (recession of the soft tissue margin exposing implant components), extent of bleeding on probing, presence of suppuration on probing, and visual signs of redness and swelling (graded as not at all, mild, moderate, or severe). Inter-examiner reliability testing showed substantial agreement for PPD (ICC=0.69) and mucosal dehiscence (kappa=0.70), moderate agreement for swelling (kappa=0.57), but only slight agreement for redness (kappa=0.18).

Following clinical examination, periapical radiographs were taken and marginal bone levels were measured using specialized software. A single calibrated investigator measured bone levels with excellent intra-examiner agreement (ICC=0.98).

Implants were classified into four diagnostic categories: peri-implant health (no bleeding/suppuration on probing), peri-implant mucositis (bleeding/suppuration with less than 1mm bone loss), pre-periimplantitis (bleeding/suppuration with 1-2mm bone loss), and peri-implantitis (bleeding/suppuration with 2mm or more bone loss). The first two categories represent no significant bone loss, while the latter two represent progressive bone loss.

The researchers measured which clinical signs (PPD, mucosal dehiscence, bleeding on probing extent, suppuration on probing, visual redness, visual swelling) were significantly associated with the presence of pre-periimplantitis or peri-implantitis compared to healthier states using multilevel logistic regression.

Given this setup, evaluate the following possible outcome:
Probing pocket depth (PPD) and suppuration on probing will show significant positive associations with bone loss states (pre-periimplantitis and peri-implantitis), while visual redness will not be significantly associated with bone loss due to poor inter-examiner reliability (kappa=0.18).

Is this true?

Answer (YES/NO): NO